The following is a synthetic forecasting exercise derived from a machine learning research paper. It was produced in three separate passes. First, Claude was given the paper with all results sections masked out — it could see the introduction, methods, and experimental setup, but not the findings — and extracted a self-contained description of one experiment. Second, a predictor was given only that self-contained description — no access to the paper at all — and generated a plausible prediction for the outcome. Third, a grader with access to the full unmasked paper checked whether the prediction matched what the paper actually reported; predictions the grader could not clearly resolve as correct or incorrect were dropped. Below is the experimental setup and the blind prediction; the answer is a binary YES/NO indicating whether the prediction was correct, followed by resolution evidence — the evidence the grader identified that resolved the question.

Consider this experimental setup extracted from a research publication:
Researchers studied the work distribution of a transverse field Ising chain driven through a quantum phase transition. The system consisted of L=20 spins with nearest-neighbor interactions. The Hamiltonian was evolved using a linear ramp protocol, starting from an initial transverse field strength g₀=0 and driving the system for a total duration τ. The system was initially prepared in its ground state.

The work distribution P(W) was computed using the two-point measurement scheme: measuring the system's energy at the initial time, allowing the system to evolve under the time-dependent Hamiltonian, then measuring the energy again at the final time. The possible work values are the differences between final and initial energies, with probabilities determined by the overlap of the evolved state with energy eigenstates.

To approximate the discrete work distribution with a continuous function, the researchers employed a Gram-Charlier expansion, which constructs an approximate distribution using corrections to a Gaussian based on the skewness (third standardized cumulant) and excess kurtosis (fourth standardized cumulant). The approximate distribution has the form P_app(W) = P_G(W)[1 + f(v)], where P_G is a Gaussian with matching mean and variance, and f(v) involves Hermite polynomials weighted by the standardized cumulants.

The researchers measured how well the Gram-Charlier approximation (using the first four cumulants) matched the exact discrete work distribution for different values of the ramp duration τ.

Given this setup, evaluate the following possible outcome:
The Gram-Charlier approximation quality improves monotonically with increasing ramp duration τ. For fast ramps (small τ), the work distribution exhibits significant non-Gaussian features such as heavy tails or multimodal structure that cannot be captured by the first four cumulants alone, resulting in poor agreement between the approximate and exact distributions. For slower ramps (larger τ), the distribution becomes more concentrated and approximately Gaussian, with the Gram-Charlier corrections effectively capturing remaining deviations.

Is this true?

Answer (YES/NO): NO